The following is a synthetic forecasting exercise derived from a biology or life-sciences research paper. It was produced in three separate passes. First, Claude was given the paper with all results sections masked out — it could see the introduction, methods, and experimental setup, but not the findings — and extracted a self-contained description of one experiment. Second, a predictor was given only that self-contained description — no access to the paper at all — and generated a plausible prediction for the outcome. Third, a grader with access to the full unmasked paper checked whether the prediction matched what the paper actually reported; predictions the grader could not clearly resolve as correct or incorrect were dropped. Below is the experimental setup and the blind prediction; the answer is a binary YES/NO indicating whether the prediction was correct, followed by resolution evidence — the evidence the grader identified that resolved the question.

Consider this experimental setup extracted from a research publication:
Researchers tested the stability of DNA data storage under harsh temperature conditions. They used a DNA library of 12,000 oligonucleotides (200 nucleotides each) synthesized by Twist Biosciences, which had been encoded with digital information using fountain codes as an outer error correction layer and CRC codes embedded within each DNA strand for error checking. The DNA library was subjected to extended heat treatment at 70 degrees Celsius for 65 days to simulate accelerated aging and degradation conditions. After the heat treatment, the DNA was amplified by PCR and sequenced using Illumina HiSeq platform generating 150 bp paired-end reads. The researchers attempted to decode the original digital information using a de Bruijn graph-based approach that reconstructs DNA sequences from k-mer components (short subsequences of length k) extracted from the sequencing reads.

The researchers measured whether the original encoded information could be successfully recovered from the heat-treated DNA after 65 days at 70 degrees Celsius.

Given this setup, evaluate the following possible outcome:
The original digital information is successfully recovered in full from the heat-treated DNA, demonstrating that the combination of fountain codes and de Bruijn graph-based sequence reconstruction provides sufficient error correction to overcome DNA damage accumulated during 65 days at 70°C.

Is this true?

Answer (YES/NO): YES